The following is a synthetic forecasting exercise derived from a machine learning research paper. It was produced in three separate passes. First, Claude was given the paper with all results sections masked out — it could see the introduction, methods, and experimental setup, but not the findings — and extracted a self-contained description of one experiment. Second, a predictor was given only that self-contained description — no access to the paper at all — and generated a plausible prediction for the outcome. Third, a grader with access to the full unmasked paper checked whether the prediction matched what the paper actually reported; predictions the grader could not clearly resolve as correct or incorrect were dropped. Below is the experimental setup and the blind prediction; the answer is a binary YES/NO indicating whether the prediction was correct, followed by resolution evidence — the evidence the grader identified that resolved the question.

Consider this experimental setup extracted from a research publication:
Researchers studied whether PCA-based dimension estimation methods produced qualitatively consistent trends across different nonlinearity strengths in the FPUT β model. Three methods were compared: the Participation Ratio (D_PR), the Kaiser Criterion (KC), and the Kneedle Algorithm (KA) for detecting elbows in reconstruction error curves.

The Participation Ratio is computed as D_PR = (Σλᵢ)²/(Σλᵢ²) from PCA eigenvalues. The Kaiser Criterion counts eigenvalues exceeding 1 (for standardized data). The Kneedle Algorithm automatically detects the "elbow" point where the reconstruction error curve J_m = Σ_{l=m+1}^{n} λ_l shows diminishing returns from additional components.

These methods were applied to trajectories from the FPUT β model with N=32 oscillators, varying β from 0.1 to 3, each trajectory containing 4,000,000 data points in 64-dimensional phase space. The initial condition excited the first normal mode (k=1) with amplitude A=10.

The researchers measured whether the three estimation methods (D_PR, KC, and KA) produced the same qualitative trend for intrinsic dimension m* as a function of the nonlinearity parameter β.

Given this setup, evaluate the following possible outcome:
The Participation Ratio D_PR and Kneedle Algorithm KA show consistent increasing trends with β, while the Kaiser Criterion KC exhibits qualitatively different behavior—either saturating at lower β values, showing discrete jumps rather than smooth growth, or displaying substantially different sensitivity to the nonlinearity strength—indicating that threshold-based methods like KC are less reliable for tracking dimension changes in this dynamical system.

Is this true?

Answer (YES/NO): NO